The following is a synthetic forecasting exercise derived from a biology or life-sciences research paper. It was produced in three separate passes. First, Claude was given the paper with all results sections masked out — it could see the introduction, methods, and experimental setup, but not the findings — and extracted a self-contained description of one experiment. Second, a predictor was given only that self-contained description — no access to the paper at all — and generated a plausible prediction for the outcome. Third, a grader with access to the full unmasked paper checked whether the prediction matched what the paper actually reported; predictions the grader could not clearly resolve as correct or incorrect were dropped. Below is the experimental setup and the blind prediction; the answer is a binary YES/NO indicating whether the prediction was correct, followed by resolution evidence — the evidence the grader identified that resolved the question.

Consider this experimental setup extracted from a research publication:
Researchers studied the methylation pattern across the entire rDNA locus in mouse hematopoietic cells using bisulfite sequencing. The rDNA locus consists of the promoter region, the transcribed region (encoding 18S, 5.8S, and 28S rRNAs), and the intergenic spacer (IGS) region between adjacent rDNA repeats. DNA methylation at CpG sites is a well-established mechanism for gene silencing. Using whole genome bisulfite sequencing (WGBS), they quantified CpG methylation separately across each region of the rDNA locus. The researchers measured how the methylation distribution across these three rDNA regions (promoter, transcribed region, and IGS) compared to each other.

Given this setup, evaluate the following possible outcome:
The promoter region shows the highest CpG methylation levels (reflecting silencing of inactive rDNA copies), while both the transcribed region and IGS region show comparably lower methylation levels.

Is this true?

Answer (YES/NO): NO